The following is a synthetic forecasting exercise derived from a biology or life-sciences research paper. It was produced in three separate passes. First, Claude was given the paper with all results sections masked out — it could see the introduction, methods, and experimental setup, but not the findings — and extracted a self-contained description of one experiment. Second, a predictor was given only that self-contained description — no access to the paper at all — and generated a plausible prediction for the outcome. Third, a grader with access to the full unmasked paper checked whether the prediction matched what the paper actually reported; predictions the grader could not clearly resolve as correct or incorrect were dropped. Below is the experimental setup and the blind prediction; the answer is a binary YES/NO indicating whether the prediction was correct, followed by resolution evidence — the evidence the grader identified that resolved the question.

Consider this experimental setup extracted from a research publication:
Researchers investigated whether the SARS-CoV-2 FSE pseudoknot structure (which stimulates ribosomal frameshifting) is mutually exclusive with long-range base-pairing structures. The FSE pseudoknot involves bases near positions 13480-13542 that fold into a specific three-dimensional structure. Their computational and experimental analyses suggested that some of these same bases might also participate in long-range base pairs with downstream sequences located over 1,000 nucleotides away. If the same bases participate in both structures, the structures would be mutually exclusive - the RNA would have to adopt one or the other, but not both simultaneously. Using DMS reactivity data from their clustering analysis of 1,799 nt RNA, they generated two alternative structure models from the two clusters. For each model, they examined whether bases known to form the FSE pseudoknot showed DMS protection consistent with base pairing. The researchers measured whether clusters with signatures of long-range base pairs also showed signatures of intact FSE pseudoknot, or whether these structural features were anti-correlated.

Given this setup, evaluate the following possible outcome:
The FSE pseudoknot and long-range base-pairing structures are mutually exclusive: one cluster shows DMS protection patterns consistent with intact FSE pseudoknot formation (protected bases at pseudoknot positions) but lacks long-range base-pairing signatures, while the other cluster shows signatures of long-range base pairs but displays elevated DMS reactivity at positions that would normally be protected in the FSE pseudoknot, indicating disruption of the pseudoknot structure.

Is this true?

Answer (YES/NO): NO